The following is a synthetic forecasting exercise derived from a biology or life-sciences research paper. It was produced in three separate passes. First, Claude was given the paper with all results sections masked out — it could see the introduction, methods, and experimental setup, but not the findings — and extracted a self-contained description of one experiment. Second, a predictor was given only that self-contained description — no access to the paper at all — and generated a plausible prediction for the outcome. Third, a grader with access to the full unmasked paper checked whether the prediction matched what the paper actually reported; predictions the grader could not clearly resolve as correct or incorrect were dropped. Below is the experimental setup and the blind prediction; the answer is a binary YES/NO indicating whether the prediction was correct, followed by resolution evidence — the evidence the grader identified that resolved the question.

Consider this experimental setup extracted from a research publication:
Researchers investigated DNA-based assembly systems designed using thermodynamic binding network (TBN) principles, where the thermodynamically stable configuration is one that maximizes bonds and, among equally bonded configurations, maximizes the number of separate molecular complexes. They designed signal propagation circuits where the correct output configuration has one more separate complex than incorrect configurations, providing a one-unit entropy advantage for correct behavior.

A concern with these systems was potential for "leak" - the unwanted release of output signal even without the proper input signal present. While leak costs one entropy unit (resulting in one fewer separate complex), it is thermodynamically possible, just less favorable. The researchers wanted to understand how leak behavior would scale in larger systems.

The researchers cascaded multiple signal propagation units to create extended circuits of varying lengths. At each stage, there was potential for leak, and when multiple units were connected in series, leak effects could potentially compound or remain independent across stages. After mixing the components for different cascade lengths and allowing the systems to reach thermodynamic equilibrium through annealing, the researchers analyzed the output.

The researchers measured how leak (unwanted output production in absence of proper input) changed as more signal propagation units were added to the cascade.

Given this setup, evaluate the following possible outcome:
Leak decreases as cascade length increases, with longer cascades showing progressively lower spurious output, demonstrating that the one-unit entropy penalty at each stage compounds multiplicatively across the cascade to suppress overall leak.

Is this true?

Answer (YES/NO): NO